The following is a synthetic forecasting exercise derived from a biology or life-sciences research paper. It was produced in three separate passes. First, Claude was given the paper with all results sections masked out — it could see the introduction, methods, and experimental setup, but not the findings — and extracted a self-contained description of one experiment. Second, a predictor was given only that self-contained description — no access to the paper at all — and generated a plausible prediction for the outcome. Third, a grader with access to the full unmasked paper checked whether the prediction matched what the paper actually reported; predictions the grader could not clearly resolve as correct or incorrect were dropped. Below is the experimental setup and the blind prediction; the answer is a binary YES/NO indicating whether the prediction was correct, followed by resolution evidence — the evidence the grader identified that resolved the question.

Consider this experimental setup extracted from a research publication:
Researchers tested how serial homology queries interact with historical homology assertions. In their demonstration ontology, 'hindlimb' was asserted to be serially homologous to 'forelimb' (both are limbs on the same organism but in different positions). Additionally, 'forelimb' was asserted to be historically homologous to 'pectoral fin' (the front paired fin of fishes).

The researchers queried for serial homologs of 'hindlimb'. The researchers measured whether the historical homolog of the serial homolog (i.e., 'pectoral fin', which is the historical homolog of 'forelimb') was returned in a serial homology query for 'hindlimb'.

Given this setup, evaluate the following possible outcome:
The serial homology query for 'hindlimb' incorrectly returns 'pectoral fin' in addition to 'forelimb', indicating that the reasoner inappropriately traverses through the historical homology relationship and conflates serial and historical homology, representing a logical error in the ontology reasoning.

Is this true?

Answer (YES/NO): NO